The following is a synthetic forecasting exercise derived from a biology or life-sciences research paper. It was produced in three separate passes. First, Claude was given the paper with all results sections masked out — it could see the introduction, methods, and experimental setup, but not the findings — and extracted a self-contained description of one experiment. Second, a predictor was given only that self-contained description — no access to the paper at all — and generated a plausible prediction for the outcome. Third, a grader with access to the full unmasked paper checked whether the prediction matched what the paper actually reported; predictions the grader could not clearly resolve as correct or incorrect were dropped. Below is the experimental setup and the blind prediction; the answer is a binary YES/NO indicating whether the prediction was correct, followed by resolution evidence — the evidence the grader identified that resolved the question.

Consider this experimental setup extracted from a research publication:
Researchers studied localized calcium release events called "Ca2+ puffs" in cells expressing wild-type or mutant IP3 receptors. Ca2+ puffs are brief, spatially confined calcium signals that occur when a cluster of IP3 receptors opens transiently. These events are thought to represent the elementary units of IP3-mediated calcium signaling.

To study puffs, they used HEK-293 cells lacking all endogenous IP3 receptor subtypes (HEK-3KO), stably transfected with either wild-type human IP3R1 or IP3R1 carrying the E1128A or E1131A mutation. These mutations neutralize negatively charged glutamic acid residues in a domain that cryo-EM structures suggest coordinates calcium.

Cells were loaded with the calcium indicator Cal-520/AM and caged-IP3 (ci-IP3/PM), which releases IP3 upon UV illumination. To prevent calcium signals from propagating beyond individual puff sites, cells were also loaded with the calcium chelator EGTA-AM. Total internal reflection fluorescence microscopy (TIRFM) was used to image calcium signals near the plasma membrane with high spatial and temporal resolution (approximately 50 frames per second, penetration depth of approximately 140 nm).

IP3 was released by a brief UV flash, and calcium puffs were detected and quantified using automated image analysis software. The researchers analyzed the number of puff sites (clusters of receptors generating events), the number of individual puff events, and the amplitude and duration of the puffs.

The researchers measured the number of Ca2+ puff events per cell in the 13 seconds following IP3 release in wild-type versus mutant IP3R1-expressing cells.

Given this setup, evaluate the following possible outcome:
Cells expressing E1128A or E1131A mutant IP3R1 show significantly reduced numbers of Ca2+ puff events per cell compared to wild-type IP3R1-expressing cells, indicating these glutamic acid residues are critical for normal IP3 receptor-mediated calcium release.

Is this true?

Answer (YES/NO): NO